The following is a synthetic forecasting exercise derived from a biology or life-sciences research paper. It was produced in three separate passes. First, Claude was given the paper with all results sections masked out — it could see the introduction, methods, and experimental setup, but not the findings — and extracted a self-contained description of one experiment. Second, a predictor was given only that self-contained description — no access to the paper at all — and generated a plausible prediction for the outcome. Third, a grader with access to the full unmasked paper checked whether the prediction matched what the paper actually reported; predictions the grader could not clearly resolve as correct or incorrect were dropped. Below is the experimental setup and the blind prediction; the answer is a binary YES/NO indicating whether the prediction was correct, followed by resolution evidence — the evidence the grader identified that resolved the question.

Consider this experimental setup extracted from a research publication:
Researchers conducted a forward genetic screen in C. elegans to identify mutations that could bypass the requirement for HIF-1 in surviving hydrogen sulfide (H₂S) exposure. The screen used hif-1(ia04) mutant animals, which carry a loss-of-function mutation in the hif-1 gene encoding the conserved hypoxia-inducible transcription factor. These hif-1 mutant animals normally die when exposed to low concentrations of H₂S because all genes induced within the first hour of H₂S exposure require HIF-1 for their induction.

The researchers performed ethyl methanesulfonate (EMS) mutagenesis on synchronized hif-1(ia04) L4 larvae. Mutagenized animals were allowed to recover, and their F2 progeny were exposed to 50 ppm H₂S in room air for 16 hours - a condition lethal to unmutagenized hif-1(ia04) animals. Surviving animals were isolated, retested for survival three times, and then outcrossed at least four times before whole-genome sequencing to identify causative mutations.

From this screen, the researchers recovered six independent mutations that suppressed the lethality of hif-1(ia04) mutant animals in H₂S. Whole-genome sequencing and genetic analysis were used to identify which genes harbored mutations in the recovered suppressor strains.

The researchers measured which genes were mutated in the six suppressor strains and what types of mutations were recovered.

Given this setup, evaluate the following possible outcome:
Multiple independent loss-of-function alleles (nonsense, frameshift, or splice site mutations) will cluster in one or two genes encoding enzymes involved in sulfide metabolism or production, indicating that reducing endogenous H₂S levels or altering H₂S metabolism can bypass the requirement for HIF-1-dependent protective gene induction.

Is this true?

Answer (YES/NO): NO